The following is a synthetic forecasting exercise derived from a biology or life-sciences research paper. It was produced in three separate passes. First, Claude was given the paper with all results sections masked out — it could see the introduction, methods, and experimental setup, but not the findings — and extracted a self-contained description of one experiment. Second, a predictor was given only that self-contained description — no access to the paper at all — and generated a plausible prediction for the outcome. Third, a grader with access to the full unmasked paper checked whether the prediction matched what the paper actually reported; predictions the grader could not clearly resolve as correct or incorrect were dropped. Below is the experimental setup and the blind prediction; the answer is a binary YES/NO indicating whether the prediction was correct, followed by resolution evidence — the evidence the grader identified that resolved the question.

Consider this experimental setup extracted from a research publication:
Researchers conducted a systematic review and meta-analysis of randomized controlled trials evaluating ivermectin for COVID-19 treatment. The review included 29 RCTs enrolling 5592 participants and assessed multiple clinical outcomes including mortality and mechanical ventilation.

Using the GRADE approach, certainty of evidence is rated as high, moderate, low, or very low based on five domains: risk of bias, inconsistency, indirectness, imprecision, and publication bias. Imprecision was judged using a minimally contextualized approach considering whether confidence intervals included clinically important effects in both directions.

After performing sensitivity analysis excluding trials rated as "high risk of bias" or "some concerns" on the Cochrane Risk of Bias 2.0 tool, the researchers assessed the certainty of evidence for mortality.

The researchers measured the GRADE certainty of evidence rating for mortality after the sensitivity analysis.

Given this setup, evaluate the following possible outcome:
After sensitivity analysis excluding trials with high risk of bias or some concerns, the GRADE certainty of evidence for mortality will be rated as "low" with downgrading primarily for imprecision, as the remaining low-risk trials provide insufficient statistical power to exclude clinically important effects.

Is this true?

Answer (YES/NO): YES